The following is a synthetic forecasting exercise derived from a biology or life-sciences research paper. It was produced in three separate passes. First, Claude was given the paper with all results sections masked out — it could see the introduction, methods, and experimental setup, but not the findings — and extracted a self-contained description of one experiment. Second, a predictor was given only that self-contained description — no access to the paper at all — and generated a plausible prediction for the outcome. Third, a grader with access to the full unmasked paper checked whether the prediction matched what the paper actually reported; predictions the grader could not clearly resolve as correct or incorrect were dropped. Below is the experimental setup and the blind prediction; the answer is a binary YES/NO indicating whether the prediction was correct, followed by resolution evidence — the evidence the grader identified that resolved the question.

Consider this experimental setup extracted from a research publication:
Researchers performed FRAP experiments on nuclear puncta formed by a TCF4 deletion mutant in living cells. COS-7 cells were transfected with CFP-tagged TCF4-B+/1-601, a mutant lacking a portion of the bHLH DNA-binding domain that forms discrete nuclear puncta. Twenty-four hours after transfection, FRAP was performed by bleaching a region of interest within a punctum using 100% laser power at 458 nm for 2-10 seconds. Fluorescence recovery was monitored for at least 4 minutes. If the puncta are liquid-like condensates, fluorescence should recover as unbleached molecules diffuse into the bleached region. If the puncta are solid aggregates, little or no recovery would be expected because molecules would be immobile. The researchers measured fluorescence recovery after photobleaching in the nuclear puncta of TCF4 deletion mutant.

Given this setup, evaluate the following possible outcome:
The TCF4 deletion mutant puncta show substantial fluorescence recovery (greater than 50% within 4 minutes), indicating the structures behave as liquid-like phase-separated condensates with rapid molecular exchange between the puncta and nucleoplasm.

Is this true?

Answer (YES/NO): YES